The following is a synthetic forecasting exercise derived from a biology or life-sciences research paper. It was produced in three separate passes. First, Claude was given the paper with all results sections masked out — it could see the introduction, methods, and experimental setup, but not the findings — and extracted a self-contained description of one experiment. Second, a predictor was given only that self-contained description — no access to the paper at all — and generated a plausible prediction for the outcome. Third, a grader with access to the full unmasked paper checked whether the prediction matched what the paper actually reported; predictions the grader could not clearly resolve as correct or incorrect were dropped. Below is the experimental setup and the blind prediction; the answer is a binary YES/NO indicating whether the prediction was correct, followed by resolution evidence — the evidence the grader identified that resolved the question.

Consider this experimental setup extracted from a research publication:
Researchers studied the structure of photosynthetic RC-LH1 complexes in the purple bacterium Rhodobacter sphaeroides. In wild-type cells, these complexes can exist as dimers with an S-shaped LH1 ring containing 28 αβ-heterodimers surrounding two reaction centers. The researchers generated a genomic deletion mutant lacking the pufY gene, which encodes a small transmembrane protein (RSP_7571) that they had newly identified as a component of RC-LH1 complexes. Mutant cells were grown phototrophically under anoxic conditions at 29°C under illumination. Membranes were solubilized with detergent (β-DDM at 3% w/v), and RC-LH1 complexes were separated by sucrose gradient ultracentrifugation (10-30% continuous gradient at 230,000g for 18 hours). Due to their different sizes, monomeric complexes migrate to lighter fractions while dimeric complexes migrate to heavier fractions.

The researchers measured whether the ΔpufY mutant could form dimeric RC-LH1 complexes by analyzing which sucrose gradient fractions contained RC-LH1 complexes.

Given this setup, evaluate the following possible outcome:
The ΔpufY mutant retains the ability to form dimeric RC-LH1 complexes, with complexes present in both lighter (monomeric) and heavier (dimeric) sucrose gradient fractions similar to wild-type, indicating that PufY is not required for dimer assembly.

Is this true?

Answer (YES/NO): YES